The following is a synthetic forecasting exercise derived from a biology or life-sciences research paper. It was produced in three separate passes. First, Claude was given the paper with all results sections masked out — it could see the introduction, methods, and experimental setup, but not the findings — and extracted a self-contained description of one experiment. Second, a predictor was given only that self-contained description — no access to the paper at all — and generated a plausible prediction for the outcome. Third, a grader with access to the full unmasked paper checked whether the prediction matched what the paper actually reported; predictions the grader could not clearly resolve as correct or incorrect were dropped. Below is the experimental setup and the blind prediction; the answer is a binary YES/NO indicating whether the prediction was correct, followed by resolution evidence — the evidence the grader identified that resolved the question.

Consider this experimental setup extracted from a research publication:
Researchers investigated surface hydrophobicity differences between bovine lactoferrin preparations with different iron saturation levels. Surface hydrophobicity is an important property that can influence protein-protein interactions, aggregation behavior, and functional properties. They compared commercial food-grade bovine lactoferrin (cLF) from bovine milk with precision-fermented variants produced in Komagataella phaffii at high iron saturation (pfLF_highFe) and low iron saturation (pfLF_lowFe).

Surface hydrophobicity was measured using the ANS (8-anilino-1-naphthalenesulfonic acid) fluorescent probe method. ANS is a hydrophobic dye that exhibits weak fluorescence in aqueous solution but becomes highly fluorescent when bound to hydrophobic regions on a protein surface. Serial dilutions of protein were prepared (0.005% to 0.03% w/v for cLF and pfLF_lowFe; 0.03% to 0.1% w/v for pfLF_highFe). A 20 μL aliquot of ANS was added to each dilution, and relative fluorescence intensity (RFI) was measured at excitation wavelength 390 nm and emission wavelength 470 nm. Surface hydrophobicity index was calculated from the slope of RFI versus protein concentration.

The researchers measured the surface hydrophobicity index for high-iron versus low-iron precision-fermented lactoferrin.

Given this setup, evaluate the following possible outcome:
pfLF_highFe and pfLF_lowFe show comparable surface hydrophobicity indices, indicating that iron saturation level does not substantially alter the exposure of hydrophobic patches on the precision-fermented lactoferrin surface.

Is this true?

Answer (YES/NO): NO